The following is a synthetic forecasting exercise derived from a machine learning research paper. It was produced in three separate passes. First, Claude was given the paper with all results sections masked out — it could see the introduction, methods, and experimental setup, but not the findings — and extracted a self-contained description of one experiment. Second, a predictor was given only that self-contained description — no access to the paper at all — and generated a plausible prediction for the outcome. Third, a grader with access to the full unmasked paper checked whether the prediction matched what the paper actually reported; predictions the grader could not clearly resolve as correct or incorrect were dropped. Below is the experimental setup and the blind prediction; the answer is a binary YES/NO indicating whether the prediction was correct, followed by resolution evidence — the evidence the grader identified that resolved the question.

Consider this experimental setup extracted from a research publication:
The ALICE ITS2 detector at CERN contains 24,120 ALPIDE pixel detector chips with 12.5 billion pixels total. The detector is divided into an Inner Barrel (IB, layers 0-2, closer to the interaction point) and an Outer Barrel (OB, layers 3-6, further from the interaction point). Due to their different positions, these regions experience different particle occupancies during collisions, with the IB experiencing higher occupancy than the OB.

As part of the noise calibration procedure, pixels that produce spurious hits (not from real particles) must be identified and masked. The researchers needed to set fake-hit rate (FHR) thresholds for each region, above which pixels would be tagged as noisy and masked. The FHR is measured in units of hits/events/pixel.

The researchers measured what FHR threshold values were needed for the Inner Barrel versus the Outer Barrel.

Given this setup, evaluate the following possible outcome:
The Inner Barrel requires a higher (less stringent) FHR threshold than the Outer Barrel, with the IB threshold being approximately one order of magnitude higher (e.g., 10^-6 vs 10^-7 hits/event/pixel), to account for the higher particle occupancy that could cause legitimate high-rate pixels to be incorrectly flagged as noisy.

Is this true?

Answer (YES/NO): NO